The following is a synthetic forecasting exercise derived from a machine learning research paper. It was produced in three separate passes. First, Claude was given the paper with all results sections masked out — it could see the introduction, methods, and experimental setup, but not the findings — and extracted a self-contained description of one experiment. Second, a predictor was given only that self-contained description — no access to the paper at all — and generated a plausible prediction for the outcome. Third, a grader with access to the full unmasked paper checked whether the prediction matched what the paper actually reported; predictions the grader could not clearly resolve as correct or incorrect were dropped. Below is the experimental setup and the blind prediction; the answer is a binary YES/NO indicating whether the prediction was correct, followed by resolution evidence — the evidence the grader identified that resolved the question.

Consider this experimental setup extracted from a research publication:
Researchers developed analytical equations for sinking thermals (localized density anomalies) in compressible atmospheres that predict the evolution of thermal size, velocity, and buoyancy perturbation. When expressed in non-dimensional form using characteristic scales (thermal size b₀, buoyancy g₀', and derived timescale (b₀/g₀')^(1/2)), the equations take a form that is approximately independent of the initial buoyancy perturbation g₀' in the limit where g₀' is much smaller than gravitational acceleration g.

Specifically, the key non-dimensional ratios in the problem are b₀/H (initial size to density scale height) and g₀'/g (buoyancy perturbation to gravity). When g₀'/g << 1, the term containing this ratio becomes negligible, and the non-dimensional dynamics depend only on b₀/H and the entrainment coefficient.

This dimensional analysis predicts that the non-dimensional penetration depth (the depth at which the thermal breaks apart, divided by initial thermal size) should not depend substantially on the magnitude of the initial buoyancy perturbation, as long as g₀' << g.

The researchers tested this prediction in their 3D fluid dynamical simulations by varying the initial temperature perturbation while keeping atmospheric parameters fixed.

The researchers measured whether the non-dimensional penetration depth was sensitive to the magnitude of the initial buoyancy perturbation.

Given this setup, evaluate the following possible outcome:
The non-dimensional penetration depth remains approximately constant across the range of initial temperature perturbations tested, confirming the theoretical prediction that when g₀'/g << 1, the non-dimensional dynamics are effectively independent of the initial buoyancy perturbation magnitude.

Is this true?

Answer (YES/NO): YES